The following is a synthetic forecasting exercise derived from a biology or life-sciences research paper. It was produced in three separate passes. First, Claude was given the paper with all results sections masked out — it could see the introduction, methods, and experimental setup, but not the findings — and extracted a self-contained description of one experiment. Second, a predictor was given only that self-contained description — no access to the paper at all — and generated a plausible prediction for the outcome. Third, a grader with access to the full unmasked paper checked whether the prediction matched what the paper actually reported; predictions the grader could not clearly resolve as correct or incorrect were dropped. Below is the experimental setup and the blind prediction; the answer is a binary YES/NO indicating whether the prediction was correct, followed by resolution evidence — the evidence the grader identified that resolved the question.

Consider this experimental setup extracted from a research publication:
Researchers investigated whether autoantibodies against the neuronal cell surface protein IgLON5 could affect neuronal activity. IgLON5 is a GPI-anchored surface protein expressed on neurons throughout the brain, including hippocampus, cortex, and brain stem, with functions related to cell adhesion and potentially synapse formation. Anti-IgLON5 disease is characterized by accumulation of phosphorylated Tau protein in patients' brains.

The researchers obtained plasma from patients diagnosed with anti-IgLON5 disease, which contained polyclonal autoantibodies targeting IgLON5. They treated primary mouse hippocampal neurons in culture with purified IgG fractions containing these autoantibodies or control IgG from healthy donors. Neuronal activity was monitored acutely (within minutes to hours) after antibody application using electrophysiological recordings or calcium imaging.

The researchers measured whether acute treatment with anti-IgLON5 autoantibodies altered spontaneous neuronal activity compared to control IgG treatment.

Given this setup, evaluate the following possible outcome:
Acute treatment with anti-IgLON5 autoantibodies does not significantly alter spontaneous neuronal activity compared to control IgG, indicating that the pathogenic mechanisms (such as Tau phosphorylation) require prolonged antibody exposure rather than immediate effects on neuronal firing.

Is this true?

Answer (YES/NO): NO